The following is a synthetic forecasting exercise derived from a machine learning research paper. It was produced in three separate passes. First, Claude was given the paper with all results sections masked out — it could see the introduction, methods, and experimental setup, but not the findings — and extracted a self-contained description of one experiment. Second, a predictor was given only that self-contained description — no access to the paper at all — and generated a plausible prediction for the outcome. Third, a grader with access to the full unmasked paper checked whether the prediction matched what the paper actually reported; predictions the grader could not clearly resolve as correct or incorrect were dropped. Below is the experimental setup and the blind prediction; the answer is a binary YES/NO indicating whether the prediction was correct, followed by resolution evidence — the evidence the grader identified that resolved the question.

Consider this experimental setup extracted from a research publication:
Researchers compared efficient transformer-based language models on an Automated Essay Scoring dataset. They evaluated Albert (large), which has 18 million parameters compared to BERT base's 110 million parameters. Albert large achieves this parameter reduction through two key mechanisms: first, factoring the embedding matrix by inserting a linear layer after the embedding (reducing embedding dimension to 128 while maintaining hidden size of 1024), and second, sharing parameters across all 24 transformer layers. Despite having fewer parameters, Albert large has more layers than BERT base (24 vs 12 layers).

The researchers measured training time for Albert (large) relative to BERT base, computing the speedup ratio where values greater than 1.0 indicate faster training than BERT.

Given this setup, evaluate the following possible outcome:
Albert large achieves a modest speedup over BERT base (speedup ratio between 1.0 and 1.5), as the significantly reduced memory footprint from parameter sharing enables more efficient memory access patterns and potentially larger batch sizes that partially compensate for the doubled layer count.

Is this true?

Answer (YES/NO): NO